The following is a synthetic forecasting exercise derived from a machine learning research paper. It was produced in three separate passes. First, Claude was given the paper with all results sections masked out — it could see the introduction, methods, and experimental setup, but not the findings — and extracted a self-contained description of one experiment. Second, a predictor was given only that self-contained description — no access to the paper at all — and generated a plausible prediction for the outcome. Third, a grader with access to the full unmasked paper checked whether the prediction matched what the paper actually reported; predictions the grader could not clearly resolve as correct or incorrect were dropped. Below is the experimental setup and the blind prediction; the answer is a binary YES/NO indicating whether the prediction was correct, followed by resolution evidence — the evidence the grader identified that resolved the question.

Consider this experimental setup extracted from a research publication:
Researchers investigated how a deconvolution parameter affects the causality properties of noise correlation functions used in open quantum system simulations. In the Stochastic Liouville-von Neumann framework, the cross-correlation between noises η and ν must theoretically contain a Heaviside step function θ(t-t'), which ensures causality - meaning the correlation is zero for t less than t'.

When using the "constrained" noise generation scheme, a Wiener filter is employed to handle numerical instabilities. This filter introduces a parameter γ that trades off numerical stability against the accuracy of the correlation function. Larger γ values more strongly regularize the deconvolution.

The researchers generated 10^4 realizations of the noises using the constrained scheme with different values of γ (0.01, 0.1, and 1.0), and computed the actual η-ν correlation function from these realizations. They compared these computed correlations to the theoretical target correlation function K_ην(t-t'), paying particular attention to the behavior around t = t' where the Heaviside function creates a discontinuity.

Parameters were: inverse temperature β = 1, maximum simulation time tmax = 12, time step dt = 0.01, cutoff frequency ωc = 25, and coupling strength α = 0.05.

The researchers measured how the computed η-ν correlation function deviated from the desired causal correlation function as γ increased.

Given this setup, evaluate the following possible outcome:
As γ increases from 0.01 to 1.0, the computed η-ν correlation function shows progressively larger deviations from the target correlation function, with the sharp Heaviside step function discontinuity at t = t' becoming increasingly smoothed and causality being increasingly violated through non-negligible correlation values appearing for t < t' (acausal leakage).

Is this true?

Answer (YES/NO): YES